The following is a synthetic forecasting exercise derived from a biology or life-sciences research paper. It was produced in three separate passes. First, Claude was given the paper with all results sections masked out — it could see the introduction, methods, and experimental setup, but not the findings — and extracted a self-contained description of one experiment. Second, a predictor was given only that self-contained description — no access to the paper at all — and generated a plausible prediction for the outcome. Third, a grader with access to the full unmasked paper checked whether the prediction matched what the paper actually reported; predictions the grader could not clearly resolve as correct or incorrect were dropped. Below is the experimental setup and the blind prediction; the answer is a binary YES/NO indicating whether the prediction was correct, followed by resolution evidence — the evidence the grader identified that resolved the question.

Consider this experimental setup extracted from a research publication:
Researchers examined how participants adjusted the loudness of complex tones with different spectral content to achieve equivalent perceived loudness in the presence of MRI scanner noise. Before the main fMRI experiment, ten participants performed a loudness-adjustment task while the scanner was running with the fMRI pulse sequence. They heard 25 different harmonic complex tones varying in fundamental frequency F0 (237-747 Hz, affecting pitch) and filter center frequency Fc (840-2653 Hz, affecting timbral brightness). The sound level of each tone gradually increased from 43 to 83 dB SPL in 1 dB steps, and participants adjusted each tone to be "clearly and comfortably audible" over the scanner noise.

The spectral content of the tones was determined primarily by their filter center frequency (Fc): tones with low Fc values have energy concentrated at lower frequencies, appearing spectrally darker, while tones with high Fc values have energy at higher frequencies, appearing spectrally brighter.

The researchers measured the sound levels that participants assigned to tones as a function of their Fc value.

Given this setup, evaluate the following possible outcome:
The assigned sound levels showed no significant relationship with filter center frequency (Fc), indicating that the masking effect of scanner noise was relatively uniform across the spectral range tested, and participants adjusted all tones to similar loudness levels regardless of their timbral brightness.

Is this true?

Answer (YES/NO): NO